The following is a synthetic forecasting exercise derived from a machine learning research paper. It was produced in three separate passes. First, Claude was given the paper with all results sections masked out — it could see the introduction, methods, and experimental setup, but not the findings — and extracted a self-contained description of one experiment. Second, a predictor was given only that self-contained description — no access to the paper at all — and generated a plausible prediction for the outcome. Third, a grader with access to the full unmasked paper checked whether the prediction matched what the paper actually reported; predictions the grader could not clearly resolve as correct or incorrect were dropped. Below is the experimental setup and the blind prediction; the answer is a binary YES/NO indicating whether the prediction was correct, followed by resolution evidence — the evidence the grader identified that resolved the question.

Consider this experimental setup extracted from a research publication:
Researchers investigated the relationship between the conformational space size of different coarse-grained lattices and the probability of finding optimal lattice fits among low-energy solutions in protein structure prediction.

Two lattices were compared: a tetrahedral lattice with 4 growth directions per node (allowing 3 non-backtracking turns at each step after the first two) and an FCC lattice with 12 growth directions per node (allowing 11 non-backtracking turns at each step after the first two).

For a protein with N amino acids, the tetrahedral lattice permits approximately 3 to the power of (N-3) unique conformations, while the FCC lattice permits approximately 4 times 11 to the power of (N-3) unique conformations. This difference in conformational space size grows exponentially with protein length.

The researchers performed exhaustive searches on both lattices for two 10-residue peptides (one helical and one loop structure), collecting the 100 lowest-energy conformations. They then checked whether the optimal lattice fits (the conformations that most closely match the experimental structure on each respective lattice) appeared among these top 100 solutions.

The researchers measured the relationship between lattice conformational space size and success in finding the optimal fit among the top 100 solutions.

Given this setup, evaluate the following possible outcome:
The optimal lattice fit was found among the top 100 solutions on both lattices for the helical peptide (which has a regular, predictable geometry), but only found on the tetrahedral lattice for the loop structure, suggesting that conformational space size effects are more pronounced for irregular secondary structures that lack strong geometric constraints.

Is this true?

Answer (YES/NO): NO